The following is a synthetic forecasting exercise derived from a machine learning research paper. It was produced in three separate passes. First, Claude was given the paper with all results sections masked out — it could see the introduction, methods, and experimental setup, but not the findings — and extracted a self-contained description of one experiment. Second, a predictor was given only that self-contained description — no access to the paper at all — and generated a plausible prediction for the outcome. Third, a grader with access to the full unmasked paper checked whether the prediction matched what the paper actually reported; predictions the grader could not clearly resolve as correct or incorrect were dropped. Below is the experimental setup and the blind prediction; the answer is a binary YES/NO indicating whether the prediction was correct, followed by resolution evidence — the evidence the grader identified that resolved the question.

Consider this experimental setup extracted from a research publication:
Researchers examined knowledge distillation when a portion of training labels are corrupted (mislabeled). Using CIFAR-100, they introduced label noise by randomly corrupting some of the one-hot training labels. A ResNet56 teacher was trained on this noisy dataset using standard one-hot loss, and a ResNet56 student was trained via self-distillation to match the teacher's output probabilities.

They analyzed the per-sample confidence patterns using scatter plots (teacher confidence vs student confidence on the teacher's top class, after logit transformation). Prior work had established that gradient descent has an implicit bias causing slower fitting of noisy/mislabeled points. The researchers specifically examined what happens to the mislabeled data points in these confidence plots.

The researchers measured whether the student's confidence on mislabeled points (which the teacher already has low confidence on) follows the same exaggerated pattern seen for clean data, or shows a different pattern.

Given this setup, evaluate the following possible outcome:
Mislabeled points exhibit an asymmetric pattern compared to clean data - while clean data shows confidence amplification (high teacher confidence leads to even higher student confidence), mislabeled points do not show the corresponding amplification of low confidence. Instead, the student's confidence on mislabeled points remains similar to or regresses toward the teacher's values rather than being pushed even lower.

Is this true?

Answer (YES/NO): NO